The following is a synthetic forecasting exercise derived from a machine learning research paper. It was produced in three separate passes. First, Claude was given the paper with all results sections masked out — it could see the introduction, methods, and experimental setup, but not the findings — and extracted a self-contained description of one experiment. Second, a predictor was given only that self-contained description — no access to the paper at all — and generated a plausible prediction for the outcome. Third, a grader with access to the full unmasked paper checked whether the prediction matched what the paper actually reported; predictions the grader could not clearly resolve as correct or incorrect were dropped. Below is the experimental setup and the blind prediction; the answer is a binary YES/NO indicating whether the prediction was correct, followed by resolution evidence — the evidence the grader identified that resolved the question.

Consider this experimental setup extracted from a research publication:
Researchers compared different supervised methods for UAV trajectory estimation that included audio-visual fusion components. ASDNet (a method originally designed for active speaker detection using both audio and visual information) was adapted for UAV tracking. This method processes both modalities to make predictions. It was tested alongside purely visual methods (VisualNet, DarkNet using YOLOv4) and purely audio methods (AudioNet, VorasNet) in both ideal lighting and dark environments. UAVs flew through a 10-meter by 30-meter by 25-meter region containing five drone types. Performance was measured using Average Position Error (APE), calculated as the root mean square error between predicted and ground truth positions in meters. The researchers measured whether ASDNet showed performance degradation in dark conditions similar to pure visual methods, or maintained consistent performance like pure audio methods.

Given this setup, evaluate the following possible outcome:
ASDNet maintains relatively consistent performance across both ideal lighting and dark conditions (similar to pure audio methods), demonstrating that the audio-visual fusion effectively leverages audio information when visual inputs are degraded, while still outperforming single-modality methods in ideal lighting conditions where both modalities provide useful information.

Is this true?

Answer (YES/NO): NO